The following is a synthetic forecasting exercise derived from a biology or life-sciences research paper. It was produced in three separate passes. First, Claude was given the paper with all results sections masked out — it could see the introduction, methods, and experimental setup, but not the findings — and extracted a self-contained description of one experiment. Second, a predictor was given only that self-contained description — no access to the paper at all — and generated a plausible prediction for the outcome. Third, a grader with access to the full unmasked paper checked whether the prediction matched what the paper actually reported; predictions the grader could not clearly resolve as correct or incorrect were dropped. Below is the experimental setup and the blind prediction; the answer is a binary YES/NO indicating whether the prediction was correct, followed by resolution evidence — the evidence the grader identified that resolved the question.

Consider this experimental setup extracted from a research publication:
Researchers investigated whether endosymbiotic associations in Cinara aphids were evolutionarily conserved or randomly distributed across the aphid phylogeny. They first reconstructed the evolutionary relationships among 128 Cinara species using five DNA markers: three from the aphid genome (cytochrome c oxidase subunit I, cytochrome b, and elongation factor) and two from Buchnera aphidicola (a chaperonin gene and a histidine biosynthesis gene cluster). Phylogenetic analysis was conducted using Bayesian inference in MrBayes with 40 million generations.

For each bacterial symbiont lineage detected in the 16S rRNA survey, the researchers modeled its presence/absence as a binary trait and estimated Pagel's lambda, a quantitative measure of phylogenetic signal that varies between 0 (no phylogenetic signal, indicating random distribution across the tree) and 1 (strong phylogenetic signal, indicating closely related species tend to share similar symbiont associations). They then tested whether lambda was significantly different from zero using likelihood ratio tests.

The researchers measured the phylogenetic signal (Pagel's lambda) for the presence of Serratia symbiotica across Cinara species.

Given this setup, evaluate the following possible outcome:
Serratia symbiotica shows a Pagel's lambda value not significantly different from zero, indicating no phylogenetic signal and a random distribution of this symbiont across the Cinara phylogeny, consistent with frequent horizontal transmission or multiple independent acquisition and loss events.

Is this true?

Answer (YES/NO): NO